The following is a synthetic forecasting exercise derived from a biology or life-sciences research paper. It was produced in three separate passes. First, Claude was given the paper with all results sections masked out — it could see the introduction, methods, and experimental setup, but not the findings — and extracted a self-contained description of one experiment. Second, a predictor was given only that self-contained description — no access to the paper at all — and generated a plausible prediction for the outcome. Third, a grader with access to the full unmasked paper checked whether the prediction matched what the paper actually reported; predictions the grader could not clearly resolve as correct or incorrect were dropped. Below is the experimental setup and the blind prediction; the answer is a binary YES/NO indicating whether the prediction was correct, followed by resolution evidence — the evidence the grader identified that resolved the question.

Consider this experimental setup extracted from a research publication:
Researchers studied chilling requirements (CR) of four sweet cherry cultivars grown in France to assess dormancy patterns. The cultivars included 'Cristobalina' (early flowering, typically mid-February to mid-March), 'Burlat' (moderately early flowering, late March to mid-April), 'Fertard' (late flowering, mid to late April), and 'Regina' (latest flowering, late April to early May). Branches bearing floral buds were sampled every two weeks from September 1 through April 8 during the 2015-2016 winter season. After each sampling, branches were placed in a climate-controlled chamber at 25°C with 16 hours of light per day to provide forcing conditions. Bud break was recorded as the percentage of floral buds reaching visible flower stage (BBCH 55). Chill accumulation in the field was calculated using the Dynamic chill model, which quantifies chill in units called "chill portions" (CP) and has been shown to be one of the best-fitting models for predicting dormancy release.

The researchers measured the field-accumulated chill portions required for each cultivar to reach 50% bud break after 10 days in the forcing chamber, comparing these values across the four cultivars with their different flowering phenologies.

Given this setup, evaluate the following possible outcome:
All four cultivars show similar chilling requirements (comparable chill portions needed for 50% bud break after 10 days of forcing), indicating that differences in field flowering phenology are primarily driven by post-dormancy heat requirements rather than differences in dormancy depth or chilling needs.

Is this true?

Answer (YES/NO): NO